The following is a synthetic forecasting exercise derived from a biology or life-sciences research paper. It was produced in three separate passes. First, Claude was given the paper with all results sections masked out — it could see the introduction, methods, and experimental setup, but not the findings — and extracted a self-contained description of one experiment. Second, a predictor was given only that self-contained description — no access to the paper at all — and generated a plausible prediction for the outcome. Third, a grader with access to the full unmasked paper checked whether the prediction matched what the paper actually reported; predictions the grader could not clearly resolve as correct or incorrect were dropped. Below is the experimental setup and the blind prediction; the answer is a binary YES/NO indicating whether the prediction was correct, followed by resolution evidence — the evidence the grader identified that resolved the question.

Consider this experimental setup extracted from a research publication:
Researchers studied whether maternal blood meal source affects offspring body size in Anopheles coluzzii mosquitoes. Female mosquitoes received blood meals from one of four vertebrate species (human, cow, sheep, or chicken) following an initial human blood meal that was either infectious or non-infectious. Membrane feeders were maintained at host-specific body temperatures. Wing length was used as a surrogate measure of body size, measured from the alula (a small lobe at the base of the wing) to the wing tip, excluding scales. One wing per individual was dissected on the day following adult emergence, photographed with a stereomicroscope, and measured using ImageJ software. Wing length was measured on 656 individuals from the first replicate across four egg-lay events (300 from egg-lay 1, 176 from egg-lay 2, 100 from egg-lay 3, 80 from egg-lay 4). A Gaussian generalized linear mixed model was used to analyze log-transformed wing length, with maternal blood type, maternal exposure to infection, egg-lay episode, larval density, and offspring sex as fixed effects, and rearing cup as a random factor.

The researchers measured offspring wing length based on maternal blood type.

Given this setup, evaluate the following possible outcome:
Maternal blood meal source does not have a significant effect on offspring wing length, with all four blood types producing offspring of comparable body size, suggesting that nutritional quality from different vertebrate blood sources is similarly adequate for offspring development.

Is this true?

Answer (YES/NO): NO